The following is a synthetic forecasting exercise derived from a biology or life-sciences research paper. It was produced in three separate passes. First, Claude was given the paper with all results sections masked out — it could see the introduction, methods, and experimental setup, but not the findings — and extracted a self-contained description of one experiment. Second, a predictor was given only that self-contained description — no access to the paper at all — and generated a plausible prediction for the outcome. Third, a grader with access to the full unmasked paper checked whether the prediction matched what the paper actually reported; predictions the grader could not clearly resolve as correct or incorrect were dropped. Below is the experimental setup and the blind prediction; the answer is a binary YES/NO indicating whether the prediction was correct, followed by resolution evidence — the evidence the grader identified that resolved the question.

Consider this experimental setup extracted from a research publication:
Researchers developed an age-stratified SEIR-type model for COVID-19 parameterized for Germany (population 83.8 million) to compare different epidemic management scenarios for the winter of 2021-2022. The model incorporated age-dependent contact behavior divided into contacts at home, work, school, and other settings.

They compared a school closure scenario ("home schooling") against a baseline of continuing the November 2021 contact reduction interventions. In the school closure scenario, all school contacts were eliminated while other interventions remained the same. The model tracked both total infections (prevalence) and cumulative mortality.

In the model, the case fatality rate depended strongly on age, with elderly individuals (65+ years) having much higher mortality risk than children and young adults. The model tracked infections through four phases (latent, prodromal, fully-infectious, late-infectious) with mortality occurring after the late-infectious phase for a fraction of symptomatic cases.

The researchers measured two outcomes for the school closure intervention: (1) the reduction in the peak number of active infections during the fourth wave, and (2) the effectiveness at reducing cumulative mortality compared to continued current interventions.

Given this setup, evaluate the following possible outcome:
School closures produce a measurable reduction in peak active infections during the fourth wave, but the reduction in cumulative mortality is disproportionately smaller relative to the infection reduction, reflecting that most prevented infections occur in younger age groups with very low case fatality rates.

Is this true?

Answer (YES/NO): YES